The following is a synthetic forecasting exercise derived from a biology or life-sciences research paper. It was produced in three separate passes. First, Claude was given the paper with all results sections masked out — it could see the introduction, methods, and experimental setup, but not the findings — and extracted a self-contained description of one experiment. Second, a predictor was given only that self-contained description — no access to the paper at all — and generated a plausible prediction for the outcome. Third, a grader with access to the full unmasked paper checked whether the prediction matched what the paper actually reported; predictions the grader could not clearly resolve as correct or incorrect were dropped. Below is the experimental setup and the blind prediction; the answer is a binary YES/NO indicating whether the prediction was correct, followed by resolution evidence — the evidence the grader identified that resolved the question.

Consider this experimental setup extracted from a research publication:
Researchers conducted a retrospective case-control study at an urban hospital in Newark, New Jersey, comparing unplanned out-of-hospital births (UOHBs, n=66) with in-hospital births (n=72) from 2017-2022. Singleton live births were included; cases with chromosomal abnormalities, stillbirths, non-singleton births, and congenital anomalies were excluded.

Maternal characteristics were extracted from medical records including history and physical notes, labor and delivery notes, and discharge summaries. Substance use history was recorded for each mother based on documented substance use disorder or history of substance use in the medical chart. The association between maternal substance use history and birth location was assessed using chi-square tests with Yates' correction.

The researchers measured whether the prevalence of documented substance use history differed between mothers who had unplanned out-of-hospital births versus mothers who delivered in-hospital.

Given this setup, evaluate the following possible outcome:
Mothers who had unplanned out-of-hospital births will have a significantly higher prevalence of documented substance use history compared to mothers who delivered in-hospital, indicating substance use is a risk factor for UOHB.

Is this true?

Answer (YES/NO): YES